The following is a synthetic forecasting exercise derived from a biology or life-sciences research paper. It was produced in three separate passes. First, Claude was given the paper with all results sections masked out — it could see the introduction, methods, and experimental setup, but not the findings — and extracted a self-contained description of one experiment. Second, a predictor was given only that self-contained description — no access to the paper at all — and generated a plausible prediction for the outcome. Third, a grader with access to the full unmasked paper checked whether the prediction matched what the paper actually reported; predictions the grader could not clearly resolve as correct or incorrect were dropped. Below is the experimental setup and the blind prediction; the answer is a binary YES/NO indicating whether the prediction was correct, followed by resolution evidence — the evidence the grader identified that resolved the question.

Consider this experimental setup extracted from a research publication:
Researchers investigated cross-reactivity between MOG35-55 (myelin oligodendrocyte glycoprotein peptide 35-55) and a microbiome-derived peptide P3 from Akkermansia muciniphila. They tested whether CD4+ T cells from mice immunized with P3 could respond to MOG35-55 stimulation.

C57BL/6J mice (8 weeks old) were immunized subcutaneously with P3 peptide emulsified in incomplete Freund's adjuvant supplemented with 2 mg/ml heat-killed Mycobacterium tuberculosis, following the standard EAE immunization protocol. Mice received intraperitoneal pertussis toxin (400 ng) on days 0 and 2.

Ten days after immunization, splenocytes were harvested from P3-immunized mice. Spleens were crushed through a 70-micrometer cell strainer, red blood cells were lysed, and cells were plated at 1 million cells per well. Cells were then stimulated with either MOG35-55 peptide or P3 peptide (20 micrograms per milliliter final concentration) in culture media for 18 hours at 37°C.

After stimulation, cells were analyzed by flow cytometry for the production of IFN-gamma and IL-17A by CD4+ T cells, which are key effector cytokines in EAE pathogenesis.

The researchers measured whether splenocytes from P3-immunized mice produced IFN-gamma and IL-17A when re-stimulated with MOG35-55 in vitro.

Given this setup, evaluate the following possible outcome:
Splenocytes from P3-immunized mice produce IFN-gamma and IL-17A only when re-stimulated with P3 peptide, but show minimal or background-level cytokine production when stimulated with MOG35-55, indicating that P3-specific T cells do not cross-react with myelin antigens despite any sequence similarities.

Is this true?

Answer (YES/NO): NO